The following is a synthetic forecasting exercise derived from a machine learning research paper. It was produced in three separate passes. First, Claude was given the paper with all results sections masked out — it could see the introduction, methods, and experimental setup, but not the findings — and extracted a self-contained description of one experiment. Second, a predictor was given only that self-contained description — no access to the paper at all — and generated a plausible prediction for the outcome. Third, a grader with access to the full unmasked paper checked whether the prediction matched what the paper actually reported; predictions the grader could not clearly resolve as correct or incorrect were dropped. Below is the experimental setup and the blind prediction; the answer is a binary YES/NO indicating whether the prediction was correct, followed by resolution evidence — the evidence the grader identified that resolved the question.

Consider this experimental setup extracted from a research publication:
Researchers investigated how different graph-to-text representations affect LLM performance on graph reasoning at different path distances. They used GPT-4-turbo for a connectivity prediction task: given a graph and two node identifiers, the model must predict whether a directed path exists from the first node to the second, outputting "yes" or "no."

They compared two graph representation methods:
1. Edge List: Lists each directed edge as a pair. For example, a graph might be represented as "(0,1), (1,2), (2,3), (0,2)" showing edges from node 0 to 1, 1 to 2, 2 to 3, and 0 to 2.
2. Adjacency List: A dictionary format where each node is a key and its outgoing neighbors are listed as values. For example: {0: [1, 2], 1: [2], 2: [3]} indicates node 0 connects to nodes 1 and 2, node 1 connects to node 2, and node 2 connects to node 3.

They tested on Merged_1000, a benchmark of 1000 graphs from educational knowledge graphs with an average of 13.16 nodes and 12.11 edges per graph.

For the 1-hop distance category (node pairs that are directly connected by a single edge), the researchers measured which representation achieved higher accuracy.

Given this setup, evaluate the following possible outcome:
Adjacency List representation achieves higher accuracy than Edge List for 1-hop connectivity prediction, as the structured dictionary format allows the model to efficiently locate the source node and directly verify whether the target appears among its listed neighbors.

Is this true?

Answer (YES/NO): NO